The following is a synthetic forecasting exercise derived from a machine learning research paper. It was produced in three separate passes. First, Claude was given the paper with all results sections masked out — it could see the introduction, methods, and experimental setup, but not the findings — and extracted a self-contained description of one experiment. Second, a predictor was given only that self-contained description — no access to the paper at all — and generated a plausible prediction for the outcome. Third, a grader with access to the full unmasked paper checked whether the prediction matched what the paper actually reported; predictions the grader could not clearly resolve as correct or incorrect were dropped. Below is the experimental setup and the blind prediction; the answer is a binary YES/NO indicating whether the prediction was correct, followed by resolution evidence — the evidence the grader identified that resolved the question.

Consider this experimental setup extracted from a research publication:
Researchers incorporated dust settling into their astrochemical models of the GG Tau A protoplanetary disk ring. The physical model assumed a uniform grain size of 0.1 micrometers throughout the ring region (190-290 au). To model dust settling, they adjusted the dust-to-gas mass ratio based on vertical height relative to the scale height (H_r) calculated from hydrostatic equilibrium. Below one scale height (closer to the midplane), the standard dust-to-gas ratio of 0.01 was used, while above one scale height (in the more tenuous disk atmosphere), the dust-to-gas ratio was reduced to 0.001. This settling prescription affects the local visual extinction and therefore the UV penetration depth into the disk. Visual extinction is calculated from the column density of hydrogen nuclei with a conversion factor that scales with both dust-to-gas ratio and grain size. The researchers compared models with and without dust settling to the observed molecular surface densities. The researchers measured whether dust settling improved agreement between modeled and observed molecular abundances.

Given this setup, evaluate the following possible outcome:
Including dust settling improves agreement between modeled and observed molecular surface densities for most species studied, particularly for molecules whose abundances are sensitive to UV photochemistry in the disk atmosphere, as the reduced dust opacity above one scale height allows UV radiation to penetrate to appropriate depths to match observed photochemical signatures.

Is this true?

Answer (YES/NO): NO